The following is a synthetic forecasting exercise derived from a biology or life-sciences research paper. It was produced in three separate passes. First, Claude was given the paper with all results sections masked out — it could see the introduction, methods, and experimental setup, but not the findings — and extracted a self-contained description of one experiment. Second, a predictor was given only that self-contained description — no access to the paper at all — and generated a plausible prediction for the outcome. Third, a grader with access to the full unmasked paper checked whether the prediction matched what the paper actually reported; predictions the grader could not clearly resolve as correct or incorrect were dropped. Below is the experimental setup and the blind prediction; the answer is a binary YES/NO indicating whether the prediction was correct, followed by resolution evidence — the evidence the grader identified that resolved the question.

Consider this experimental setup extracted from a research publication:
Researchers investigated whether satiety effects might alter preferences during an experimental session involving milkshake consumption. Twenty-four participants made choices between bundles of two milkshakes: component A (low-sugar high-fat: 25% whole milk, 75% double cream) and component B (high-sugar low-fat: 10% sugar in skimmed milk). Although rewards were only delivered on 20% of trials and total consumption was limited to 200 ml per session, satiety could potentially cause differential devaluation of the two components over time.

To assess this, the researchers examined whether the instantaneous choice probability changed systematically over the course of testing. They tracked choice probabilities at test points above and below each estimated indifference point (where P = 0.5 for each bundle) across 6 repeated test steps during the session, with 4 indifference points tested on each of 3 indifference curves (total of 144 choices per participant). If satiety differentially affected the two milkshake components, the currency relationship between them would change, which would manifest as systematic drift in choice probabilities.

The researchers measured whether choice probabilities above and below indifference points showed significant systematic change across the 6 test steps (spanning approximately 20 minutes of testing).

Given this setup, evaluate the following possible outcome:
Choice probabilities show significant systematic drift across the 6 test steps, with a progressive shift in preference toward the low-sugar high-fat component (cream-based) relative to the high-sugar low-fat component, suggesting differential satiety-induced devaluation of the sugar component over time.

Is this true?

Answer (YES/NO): NO